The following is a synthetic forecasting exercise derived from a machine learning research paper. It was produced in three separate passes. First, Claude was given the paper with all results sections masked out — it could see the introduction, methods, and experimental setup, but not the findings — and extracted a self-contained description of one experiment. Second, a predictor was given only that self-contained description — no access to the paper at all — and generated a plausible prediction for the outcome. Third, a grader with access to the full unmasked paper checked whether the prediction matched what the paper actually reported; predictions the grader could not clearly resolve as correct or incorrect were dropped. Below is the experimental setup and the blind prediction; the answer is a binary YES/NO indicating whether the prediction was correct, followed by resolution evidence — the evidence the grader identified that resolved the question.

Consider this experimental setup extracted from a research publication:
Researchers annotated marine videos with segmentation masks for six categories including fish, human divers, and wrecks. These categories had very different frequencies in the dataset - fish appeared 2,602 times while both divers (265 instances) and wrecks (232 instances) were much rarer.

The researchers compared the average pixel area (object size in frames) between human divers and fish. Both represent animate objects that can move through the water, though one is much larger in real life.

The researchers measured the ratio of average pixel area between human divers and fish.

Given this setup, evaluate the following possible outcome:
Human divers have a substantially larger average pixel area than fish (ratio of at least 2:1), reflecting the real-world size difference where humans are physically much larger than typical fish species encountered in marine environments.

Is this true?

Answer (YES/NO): NO